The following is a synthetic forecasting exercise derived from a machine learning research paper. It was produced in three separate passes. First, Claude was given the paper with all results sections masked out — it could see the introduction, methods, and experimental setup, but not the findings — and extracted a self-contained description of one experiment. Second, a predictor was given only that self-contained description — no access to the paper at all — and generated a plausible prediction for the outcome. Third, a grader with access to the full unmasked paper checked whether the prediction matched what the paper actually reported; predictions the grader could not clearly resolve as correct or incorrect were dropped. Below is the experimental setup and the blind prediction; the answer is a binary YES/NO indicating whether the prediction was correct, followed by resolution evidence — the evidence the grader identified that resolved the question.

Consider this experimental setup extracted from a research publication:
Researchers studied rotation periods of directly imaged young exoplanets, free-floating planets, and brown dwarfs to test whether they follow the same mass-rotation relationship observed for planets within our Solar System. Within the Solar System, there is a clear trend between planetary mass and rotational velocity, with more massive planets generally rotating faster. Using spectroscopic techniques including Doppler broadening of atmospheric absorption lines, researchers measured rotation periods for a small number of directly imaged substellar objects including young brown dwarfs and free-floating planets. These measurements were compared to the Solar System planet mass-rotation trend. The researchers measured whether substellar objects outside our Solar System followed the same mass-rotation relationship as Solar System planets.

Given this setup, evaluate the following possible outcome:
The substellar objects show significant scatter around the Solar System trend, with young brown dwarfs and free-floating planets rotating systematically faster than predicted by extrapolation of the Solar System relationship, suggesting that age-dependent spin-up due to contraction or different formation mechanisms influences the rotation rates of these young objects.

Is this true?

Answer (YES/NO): NO